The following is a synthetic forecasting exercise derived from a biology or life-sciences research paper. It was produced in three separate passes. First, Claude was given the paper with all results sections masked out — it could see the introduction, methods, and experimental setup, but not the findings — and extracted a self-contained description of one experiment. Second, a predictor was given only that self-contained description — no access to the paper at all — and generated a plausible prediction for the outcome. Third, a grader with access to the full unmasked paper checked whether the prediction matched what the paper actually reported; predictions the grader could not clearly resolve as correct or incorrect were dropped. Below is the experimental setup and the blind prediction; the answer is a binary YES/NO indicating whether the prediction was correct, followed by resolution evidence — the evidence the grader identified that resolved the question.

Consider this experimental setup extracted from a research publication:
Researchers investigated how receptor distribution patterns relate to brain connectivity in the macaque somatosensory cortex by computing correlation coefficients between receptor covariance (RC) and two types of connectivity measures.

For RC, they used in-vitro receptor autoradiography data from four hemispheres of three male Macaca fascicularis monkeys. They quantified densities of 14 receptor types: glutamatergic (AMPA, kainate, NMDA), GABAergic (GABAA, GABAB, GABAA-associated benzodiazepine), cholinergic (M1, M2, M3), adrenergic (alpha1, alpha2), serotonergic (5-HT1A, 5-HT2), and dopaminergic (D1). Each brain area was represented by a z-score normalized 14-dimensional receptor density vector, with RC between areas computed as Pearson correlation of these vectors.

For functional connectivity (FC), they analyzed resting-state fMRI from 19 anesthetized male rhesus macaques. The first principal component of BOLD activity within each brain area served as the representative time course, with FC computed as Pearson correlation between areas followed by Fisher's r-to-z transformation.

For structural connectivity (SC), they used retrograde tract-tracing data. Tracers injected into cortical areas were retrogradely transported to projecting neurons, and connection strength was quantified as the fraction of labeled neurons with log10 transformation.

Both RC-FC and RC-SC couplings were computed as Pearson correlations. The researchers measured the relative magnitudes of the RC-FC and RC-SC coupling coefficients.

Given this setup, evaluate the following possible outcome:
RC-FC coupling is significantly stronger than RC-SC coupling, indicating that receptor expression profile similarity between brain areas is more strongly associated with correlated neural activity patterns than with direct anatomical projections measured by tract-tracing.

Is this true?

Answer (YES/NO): YES